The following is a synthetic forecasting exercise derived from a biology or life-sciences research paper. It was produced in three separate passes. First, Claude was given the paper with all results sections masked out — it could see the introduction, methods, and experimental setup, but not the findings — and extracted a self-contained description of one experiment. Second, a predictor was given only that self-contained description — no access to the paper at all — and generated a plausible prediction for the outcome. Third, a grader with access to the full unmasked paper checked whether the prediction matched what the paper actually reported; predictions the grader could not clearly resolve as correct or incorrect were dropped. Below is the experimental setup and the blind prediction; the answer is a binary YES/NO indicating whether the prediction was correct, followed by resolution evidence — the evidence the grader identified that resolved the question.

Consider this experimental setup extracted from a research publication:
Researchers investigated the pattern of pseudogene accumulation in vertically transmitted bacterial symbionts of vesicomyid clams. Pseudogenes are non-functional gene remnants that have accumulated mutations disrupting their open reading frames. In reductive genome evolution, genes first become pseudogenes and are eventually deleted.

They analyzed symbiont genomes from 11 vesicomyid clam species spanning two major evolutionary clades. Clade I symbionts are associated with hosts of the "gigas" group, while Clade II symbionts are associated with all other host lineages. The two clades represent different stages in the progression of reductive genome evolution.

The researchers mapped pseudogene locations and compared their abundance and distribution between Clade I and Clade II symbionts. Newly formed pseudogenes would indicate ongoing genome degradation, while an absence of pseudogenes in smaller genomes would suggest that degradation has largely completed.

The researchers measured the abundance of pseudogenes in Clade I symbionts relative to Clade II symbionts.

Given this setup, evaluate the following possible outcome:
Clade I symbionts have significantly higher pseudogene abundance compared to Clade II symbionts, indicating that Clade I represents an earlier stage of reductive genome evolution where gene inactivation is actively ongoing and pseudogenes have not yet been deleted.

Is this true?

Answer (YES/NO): NO